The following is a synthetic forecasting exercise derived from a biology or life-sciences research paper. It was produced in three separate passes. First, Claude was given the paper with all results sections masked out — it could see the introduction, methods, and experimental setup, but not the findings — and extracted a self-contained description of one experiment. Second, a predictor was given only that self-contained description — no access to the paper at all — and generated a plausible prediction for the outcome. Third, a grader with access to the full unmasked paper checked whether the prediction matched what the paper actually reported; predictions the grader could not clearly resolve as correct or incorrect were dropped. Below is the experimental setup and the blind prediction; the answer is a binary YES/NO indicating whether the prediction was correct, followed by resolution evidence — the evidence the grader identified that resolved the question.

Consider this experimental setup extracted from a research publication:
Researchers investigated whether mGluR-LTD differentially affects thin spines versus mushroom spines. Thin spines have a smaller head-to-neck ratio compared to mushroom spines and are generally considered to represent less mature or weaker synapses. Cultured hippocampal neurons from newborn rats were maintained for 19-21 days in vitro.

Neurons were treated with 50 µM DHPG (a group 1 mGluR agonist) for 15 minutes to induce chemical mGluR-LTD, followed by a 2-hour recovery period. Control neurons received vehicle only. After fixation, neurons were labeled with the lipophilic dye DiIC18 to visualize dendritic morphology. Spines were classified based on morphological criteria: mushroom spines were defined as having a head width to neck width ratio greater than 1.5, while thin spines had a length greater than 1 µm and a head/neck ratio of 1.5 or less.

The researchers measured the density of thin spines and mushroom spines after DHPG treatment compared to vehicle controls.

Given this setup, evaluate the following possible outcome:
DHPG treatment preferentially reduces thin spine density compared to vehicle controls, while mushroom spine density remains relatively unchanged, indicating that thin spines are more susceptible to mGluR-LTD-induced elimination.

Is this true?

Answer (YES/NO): NO